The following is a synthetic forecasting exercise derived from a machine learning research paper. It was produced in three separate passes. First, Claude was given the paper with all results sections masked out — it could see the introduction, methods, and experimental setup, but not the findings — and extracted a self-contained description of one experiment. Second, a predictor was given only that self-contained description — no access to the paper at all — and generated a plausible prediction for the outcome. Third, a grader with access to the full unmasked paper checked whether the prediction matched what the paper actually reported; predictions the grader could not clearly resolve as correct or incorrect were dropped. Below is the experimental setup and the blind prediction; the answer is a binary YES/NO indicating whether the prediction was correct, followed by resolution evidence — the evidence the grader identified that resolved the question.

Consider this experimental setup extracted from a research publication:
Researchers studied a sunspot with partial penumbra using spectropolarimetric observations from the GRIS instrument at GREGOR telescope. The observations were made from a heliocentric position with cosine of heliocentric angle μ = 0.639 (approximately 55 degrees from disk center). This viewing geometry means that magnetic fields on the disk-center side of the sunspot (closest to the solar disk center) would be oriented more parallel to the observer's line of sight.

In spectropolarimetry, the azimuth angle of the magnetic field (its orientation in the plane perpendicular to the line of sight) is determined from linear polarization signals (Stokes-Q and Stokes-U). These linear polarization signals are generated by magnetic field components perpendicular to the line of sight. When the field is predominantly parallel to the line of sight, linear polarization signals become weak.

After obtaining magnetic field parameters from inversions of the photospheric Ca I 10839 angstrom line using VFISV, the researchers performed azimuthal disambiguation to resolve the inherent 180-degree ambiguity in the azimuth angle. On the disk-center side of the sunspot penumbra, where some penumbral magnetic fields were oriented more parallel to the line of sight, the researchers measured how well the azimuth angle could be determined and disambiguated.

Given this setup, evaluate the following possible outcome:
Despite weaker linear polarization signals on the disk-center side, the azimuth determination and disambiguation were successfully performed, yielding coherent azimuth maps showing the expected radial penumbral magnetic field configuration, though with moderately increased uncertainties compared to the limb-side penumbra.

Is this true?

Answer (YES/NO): NO